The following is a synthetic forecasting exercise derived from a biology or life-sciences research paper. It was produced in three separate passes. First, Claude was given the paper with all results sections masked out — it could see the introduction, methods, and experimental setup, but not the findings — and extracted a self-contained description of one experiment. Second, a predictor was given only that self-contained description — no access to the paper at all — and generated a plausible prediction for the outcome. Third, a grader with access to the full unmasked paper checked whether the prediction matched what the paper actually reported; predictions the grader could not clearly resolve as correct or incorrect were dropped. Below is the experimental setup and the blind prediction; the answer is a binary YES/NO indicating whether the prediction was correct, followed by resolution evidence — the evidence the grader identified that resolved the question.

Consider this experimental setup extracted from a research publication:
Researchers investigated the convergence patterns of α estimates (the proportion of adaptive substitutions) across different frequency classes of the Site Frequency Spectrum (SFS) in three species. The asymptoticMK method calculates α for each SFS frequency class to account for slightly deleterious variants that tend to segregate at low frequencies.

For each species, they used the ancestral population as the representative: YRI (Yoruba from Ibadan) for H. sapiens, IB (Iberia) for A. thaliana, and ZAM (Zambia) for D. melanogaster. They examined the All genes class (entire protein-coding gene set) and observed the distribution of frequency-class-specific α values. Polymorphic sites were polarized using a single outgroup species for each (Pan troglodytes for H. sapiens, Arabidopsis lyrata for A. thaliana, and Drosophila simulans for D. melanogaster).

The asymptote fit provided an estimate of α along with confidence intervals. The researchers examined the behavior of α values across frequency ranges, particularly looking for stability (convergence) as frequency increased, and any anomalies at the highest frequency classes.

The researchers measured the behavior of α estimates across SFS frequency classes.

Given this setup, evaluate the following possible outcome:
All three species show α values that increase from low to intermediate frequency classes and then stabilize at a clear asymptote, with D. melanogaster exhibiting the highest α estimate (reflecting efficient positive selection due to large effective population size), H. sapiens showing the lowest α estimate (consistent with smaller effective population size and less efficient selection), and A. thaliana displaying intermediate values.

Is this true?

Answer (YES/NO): NO